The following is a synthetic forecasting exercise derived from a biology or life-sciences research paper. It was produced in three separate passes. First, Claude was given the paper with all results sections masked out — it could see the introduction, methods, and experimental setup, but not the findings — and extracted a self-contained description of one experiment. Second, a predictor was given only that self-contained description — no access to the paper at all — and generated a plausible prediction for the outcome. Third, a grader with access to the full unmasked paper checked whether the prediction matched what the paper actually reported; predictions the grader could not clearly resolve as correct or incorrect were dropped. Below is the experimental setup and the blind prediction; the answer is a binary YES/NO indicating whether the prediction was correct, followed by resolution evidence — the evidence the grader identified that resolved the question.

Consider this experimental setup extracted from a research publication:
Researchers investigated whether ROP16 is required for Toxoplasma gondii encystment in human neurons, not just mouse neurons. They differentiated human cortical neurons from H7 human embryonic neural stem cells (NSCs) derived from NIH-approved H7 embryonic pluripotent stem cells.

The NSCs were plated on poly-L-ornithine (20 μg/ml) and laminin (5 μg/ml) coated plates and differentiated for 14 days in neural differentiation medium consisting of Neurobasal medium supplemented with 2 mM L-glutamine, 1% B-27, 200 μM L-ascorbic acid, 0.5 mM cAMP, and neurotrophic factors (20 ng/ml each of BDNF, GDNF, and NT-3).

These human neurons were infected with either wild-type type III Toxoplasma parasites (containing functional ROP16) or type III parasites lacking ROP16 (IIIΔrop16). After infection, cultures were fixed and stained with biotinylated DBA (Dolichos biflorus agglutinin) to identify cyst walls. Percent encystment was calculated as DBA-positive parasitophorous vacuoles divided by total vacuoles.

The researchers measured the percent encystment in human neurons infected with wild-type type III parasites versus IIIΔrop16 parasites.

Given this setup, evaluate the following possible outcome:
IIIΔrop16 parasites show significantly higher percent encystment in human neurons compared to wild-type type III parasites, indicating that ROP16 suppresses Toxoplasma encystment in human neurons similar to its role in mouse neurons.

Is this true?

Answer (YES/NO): NO